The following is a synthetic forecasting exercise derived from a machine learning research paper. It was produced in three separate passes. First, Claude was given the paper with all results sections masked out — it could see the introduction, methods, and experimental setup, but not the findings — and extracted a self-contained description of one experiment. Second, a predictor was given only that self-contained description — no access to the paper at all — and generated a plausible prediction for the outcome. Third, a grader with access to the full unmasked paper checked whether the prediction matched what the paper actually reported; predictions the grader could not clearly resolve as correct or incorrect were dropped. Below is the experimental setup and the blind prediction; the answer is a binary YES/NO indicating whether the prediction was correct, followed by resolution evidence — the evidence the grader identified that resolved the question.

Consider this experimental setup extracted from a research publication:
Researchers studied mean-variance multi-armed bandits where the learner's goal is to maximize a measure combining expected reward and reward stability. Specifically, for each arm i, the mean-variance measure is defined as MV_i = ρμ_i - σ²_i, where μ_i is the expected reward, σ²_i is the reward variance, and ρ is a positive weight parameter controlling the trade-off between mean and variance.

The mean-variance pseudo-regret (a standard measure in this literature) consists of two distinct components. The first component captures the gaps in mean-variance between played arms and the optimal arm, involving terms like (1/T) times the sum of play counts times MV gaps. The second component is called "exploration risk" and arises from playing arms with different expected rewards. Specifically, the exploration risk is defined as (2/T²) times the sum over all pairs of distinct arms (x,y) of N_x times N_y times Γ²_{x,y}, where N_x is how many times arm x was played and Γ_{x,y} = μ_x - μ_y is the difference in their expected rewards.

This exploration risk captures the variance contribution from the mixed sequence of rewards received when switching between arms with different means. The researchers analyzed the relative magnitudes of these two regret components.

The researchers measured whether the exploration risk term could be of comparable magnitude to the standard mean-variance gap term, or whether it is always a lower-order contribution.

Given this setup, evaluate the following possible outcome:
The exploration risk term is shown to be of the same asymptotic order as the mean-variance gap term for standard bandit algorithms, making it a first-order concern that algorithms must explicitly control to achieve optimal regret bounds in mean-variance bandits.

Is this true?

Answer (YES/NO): NO